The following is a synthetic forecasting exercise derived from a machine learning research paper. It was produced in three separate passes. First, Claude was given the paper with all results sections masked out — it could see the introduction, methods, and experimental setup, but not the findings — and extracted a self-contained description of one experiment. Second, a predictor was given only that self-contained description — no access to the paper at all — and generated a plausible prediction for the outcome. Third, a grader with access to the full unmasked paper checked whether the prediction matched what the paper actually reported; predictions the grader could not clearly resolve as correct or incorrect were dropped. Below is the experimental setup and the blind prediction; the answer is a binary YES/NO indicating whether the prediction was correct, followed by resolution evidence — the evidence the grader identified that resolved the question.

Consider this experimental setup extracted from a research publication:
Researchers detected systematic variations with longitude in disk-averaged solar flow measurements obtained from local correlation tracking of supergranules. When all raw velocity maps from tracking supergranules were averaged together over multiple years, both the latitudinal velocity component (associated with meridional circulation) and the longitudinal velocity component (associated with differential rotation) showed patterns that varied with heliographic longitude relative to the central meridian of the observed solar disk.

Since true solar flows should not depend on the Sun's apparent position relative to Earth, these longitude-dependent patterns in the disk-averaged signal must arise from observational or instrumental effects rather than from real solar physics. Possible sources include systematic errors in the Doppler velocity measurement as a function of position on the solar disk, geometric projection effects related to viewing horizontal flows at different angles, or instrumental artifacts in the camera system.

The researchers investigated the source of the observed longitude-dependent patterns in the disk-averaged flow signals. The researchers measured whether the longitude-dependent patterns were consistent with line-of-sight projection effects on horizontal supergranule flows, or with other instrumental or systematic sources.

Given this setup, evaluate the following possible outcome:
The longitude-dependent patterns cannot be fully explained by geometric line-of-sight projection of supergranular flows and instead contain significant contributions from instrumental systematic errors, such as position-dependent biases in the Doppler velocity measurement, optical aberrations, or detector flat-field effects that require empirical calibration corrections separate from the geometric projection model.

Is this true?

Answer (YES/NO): NO